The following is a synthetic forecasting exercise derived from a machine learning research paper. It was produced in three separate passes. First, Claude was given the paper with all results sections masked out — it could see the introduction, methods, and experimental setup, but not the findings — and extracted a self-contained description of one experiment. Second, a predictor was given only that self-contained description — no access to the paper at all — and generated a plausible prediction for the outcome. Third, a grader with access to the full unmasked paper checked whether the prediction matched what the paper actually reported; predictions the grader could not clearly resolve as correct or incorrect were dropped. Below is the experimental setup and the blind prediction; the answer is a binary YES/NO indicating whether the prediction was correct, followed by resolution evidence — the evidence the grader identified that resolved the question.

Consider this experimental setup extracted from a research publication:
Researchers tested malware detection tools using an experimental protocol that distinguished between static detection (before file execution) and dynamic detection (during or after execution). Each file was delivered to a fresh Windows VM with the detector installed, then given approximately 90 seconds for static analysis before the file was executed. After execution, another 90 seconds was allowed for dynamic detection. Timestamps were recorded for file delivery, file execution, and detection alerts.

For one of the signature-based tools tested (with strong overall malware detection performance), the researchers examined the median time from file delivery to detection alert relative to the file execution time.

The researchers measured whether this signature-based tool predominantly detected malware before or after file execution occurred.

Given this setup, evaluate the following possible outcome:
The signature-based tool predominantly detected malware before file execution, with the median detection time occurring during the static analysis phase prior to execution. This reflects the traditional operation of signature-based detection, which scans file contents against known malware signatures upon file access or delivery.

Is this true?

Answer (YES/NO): YES